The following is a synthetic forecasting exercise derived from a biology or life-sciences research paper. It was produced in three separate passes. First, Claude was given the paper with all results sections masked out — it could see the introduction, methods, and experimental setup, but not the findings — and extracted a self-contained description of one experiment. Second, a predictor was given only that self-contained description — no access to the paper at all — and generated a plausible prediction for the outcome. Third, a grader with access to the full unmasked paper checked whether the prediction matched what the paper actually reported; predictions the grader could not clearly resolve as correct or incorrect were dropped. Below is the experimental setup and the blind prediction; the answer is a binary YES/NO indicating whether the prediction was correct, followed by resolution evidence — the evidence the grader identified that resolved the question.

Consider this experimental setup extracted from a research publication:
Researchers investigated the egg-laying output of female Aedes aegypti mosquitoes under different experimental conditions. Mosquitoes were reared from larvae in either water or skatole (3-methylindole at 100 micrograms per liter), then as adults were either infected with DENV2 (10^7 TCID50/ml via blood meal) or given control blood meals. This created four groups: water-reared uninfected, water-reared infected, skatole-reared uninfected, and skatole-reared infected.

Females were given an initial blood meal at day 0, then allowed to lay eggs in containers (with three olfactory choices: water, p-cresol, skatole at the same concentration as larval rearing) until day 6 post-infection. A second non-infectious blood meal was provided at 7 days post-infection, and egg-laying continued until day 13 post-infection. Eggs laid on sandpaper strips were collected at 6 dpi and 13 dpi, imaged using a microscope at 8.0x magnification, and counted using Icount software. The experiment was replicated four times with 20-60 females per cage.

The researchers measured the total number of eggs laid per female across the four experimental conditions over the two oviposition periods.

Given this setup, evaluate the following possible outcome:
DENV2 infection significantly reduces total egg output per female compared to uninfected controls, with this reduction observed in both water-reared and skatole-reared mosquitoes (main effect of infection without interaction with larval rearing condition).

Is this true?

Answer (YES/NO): YES